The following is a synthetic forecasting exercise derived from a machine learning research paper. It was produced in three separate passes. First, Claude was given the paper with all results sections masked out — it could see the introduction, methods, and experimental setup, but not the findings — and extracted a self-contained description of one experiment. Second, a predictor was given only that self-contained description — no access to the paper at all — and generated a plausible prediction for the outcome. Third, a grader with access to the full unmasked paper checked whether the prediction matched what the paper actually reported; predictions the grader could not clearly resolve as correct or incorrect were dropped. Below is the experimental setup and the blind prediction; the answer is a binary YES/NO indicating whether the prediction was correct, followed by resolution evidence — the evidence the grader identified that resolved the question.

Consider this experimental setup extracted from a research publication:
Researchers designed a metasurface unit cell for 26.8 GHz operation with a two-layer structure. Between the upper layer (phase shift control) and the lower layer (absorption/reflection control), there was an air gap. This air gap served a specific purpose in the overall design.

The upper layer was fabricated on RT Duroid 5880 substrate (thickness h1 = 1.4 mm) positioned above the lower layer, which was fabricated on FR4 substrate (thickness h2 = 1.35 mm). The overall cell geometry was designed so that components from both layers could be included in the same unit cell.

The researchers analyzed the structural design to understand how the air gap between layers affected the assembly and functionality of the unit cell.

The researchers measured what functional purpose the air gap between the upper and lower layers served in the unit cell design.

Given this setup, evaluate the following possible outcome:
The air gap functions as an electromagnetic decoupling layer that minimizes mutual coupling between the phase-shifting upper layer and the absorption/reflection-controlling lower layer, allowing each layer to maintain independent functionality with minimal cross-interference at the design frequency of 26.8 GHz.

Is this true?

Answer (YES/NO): NO